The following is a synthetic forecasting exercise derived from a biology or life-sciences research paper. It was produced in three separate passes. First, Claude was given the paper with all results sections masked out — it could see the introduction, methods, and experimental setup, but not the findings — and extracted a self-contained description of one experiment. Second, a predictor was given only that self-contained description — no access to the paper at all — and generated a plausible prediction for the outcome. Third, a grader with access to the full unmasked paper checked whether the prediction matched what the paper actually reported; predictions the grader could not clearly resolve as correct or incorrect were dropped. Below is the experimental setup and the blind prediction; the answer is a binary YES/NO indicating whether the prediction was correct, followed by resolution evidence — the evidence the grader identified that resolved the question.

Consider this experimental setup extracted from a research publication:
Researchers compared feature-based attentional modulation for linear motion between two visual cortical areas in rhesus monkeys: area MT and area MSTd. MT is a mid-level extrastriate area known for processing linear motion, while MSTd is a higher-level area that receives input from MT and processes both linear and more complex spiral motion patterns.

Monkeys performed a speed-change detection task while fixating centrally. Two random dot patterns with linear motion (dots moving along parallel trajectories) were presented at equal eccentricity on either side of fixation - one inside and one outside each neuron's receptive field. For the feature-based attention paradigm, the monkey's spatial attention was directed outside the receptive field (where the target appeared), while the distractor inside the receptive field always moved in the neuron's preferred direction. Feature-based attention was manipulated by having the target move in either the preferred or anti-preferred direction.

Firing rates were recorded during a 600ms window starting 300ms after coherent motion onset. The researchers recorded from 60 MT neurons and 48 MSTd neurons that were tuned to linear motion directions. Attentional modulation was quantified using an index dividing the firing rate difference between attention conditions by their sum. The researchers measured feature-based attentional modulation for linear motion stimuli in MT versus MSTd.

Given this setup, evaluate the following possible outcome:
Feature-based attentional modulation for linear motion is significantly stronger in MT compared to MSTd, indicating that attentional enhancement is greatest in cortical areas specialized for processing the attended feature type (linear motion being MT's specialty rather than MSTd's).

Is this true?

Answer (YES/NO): YES